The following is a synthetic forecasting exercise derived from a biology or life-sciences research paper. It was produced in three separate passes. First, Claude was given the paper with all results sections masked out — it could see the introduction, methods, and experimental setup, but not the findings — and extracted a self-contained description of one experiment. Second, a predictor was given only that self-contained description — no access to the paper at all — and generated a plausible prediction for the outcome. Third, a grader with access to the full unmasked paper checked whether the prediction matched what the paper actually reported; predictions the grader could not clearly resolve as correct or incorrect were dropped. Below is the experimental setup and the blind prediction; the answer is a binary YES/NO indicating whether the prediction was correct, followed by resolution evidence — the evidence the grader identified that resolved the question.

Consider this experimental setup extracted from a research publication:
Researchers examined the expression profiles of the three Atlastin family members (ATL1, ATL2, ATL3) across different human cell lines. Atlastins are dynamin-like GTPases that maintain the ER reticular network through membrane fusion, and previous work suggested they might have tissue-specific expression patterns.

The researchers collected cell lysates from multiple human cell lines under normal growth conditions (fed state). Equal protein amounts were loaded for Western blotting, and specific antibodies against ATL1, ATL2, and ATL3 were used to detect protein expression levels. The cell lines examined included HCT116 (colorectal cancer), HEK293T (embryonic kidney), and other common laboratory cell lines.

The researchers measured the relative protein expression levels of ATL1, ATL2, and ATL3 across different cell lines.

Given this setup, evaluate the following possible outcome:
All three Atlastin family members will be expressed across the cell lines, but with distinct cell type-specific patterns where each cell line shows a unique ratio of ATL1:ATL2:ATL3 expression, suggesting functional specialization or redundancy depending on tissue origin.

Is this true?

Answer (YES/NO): NO